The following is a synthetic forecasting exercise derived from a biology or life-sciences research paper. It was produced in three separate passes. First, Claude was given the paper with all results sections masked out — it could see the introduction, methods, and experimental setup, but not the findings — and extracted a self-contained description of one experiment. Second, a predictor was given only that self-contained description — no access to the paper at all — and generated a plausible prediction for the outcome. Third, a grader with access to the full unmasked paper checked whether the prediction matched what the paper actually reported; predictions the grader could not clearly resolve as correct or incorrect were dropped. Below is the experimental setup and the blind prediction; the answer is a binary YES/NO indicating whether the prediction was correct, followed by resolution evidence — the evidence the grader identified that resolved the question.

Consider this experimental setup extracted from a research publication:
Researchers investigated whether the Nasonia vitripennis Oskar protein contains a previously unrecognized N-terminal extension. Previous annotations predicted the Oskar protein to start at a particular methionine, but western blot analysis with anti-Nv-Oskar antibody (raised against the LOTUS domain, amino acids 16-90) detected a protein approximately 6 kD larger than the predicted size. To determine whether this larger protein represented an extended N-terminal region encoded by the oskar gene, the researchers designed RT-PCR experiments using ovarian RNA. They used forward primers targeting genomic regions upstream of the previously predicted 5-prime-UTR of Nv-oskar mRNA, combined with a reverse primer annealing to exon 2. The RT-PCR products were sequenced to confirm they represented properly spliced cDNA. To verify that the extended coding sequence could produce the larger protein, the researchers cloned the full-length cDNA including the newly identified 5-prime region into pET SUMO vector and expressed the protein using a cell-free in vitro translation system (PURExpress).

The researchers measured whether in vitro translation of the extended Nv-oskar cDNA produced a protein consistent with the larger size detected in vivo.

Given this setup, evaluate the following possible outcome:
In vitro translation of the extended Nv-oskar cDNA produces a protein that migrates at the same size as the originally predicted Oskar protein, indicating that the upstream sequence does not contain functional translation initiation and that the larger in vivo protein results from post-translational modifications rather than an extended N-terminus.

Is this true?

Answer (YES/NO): NO